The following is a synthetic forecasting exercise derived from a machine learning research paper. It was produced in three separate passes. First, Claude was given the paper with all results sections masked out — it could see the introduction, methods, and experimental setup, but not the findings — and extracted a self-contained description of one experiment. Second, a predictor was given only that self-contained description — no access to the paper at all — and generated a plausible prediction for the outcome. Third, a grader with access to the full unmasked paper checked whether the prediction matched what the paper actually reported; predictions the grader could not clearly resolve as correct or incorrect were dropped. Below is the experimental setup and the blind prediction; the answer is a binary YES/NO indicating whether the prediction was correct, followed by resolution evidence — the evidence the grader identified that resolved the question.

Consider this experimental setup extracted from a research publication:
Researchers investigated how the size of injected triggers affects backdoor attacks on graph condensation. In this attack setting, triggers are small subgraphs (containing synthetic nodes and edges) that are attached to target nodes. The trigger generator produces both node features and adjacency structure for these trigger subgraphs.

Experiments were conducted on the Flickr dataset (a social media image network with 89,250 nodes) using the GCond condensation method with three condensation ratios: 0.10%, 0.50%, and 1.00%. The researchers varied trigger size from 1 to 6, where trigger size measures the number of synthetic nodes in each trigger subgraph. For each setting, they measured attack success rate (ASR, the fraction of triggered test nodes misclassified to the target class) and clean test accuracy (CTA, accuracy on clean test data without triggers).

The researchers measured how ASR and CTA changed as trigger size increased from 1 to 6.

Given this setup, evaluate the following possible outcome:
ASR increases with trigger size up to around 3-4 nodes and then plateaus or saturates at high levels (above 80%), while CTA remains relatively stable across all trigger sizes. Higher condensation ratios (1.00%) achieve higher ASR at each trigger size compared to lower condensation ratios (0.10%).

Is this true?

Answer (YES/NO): NO